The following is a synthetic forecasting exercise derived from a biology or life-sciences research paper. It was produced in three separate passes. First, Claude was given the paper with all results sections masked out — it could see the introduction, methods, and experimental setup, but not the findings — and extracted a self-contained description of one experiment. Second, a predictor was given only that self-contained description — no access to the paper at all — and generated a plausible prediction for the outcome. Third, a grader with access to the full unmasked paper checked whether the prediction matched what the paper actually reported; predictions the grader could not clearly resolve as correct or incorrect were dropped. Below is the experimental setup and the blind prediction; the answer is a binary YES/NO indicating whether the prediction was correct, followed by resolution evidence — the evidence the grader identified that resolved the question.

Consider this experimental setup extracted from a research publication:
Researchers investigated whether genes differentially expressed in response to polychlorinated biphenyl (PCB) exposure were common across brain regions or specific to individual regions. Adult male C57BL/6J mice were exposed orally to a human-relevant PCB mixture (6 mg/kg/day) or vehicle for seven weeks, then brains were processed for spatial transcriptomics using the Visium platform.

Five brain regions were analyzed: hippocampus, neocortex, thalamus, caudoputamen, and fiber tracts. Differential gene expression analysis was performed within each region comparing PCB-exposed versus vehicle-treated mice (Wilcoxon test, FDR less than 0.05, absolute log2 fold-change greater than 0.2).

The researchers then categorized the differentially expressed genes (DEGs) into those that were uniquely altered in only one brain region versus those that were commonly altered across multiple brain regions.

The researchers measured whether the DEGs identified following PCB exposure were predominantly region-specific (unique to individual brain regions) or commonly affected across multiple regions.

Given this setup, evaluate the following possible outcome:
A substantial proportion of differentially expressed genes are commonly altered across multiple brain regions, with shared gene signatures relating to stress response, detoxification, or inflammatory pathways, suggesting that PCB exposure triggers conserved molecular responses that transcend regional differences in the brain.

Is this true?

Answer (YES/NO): NO